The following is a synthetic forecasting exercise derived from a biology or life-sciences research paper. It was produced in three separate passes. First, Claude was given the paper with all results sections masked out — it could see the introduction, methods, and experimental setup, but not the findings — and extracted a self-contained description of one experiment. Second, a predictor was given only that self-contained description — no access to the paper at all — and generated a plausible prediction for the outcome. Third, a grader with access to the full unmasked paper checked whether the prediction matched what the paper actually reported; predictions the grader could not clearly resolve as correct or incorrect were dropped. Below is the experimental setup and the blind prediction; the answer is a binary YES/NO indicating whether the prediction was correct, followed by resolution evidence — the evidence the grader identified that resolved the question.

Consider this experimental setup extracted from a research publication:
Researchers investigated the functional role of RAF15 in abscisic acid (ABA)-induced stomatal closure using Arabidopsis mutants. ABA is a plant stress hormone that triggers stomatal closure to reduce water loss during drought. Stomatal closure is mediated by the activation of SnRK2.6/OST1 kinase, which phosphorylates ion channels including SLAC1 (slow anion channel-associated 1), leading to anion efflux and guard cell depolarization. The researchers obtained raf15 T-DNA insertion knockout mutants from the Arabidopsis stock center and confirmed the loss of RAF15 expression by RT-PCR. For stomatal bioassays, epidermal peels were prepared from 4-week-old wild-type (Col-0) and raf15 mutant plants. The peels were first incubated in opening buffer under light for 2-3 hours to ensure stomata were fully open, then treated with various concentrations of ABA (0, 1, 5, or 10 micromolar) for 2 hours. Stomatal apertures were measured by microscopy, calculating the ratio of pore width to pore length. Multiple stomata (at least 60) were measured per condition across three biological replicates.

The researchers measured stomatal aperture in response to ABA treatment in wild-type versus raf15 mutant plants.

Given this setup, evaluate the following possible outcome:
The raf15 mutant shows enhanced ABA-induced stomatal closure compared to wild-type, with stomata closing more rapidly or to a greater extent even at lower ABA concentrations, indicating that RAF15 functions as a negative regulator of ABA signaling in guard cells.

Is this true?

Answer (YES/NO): NO